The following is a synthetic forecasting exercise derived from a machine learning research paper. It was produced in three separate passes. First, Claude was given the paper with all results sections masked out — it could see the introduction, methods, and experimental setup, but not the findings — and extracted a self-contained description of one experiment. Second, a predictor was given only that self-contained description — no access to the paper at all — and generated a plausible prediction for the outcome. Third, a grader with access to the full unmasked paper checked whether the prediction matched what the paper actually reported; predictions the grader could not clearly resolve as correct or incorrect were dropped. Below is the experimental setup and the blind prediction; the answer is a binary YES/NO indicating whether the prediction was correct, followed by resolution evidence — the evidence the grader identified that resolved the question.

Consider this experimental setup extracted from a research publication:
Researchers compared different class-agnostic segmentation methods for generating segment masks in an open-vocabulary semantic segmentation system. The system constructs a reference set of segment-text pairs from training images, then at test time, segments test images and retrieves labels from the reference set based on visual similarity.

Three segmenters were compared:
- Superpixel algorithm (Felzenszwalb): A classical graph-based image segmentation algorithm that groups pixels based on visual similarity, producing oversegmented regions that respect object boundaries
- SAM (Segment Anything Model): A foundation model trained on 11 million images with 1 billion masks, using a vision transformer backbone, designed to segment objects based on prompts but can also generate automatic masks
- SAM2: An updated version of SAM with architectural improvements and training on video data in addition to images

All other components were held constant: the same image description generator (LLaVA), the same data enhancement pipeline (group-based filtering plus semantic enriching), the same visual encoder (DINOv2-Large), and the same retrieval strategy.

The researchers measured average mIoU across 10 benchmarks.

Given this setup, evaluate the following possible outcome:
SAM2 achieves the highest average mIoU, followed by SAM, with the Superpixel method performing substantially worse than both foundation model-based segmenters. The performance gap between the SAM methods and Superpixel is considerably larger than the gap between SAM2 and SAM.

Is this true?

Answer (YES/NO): NO